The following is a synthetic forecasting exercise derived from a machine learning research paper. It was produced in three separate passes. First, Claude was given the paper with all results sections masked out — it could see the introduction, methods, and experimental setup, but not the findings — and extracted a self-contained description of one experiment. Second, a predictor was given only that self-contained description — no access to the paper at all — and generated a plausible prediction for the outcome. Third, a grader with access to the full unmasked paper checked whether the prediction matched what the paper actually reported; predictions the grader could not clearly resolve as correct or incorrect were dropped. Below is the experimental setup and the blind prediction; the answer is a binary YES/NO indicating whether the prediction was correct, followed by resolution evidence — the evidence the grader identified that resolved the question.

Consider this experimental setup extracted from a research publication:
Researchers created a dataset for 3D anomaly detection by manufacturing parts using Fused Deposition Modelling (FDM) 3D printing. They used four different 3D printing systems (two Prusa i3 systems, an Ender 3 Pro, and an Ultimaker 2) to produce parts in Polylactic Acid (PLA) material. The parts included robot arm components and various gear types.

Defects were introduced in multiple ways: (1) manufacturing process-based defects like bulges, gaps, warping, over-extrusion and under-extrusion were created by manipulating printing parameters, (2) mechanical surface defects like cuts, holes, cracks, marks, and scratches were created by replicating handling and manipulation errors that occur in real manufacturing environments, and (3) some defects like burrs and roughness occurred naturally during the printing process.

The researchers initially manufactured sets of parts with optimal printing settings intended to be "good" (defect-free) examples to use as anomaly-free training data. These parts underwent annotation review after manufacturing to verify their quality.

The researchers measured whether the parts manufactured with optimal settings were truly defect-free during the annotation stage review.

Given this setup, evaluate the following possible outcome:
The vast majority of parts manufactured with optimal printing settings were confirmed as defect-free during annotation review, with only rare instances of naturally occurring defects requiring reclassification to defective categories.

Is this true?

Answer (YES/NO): NO